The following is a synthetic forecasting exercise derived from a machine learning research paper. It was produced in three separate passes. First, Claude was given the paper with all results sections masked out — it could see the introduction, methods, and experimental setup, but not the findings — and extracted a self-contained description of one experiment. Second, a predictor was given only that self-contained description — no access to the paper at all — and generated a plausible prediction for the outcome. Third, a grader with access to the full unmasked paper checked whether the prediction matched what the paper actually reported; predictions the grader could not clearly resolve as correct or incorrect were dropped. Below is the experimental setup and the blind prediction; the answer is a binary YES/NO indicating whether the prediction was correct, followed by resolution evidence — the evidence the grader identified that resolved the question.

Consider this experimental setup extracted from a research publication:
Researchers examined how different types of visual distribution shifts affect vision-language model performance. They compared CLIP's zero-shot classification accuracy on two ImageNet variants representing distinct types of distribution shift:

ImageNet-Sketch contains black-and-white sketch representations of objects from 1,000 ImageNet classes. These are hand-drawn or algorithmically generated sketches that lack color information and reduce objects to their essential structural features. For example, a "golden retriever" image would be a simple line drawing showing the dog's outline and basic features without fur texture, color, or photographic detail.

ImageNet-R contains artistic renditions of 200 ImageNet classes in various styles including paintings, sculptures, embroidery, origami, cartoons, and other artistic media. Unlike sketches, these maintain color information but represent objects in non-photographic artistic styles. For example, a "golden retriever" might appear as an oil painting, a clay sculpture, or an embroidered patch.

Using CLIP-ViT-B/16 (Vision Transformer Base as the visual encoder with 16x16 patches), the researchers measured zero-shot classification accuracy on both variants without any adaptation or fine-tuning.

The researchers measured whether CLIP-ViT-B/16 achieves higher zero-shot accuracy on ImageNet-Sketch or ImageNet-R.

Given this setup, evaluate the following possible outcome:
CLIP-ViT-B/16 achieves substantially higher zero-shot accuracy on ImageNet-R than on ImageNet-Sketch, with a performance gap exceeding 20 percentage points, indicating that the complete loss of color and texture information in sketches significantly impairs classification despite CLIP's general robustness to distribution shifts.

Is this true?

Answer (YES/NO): YES